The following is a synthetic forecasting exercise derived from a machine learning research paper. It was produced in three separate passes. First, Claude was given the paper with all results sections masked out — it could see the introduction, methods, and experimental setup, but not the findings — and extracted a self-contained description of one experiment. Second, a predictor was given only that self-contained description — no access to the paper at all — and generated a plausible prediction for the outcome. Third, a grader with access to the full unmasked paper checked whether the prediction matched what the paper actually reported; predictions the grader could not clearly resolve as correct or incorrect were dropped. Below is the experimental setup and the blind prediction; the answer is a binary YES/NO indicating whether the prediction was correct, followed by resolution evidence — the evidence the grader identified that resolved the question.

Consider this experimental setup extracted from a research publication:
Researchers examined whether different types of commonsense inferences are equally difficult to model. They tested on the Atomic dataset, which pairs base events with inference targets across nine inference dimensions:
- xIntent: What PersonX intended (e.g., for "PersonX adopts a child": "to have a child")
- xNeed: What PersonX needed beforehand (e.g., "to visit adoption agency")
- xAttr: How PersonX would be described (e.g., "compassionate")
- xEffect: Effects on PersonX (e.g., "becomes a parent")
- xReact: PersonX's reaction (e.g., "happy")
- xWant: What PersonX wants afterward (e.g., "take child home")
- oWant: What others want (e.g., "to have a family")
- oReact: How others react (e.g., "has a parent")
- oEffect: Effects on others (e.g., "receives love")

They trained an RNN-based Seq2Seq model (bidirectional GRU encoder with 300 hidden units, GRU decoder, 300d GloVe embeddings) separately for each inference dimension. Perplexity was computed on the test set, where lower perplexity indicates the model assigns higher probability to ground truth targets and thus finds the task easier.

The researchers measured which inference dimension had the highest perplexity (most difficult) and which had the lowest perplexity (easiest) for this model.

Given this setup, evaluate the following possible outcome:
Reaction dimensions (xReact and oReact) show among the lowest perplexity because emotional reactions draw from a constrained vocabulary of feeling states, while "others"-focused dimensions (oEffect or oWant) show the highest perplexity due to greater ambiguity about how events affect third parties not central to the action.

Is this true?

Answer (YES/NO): NO